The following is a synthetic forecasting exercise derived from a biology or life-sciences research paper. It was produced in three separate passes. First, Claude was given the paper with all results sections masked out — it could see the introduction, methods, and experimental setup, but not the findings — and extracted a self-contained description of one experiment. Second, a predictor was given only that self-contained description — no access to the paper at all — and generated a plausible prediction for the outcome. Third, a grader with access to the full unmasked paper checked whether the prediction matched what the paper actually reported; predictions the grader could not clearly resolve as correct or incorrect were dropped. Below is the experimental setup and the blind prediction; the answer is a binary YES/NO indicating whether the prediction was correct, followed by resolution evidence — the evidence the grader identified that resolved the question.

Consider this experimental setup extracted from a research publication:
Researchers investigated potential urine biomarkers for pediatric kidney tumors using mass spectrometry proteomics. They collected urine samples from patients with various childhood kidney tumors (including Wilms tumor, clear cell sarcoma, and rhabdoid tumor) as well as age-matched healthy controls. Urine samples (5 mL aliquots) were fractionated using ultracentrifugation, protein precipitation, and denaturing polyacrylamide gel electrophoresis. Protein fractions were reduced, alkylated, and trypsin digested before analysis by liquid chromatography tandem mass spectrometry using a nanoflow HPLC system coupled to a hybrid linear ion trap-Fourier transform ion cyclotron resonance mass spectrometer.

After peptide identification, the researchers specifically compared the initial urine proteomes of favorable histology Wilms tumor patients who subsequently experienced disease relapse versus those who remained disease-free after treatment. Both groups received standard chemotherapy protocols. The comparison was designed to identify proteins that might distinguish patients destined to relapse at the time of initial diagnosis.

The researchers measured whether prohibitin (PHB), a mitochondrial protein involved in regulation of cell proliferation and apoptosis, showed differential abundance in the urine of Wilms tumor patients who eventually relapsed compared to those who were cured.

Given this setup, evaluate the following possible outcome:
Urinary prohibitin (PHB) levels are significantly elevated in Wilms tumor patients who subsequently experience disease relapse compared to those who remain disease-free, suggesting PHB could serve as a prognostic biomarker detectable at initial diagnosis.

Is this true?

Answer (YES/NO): YES